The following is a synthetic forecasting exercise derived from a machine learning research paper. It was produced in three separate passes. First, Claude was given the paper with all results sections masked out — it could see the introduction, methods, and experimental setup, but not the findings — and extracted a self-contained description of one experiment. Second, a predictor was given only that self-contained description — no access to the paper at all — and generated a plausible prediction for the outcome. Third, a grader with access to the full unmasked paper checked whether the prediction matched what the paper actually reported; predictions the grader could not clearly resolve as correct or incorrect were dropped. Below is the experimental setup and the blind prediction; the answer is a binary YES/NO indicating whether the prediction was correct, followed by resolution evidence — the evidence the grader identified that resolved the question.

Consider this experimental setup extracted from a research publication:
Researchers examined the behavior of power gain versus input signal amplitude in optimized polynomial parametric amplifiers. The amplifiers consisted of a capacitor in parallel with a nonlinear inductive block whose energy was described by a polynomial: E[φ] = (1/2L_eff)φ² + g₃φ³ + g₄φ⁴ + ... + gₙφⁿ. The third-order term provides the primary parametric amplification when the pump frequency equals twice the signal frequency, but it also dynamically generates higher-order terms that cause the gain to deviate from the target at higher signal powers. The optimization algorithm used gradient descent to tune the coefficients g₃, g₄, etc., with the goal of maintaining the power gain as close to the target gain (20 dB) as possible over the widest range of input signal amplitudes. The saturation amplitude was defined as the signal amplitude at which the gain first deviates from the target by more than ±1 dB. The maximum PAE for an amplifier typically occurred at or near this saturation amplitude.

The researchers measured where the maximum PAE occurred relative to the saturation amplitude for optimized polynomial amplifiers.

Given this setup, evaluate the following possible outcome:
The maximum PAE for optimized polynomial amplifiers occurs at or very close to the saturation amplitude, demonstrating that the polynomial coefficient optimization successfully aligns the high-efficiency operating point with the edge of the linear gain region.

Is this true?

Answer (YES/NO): YES